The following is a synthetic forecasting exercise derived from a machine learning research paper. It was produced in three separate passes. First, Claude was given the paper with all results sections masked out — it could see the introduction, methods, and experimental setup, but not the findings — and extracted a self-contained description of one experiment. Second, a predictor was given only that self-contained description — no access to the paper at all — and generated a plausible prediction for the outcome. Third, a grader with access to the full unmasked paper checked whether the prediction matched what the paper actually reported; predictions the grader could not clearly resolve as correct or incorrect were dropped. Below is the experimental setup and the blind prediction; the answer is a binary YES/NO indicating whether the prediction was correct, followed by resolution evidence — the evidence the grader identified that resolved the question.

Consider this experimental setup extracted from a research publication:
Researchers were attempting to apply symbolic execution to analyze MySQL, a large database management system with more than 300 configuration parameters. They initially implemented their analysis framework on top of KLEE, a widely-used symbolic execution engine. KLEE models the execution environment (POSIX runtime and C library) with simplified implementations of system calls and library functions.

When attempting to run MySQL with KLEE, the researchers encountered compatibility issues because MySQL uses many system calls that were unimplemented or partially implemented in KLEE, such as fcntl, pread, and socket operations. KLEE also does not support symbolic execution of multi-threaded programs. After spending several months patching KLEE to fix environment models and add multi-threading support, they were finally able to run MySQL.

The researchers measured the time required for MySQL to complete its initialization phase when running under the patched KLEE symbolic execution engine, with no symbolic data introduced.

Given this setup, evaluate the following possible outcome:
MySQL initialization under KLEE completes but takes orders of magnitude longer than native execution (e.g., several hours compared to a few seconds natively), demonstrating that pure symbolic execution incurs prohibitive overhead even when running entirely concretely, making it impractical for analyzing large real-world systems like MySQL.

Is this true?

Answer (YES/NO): NO